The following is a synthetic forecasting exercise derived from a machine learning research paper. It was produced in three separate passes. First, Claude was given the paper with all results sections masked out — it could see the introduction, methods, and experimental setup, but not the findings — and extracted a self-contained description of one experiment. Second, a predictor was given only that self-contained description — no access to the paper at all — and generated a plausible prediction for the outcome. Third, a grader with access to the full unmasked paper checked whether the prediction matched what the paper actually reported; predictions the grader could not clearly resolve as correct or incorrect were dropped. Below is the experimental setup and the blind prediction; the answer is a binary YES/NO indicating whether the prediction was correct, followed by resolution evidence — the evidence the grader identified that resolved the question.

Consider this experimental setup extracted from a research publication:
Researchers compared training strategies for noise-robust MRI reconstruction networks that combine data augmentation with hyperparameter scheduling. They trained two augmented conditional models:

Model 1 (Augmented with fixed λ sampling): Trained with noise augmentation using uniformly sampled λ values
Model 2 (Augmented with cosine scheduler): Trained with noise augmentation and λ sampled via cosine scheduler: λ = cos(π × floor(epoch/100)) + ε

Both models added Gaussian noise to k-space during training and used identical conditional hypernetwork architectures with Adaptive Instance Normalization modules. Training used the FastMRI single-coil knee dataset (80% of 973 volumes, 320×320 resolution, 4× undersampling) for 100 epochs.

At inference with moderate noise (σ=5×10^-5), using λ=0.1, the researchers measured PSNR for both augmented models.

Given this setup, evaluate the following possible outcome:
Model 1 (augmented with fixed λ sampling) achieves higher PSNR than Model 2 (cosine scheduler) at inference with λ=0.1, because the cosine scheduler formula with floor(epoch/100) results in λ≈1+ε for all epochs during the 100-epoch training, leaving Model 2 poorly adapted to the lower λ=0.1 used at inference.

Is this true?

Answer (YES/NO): YES